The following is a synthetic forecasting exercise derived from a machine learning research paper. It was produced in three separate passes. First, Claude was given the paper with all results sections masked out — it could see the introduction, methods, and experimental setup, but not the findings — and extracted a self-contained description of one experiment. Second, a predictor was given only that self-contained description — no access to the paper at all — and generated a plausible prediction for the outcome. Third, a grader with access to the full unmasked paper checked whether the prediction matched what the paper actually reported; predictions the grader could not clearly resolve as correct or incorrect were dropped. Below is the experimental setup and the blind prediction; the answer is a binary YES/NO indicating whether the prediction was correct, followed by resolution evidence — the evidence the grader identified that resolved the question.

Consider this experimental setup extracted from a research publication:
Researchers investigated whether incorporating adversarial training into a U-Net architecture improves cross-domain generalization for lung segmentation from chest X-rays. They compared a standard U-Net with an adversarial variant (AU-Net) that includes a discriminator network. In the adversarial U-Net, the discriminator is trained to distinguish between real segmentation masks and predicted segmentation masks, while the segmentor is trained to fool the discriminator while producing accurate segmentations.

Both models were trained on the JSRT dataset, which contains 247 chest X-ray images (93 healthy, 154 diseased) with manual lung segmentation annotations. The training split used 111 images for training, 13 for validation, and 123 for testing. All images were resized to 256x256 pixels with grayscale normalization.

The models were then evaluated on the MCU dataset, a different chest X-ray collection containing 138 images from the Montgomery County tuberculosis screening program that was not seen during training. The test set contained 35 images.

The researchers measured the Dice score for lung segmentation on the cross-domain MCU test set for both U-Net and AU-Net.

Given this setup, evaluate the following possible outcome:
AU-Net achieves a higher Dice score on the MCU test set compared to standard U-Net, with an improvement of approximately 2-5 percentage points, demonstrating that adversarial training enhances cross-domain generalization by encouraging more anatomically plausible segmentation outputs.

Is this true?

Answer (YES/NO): NO